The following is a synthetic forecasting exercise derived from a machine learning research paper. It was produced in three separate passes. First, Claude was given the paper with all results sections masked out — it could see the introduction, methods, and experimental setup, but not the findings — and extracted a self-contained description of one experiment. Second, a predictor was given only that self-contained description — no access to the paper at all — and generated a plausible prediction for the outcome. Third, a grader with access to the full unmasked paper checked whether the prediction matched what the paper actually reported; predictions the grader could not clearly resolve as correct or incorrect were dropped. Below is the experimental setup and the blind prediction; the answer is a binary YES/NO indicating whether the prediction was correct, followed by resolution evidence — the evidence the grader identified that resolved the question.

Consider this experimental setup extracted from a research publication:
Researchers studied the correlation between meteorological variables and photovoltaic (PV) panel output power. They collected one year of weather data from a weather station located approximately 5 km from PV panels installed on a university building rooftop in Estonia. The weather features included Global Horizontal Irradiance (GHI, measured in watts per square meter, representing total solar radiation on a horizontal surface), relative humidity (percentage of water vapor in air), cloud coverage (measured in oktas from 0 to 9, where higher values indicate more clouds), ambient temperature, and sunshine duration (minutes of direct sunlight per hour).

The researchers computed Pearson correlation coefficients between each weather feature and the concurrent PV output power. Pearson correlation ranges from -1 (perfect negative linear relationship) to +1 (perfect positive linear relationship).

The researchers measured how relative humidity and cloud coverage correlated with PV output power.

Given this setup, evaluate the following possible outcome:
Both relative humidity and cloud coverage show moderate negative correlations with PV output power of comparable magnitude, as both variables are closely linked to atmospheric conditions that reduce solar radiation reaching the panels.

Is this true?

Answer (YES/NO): NO